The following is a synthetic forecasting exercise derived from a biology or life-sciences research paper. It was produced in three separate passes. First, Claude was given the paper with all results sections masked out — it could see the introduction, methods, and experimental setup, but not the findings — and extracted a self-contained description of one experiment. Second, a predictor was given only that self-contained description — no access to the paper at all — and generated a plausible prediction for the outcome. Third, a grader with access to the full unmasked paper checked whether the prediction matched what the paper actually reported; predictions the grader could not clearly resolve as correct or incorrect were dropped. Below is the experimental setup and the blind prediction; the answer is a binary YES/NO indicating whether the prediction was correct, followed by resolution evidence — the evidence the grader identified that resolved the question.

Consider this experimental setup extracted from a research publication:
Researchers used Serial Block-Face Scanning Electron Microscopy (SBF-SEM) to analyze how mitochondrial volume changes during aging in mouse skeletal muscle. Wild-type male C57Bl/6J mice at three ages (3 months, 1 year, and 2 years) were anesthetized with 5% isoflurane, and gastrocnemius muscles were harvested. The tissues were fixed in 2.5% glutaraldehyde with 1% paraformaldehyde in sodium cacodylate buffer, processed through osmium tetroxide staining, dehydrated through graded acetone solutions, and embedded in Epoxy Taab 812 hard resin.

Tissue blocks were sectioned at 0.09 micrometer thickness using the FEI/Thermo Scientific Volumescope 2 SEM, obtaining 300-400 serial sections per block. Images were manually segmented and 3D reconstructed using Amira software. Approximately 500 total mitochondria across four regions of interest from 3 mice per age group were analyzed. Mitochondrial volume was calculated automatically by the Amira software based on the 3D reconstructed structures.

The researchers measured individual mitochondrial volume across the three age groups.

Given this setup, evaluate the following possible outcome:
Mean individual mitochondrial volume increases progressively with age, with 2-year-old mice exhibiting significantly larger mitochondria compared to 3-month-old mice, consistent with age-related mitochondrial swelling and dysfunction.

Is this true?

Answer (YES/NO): NO